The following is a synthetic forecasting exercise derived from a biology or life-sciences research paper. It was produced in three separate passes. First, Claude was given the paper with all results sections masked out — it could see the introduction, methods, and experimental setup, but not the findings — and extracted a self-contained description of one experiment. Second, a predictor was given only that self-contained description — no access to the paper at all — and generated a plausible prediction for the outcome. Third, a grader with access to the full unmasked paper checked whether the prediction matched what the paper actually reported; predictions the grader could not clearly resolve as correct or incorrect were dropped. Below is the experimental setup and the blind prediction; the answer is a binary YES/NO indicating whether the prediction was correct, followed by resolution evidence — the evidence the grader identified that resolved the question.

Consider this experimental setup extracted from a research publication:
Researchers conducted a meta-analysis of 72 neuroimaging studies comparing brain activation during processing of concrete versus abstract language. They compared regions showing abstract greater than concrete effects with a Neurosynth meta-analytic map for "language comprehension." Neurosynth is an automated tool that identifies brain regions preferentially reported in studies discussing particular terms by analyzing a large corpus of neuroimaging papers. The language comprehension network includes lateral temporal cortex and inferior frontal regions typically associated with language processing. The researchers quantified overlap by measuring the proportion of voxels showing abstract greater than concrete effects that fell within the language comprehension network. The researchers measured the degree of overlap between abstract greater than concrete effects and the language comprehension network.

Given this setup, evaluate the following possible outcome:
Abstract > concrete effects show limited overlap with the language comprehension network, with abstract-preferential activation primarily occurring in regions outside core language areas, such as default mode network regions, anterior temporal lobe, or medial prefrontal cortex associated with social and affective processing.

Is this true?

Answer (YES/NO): NO